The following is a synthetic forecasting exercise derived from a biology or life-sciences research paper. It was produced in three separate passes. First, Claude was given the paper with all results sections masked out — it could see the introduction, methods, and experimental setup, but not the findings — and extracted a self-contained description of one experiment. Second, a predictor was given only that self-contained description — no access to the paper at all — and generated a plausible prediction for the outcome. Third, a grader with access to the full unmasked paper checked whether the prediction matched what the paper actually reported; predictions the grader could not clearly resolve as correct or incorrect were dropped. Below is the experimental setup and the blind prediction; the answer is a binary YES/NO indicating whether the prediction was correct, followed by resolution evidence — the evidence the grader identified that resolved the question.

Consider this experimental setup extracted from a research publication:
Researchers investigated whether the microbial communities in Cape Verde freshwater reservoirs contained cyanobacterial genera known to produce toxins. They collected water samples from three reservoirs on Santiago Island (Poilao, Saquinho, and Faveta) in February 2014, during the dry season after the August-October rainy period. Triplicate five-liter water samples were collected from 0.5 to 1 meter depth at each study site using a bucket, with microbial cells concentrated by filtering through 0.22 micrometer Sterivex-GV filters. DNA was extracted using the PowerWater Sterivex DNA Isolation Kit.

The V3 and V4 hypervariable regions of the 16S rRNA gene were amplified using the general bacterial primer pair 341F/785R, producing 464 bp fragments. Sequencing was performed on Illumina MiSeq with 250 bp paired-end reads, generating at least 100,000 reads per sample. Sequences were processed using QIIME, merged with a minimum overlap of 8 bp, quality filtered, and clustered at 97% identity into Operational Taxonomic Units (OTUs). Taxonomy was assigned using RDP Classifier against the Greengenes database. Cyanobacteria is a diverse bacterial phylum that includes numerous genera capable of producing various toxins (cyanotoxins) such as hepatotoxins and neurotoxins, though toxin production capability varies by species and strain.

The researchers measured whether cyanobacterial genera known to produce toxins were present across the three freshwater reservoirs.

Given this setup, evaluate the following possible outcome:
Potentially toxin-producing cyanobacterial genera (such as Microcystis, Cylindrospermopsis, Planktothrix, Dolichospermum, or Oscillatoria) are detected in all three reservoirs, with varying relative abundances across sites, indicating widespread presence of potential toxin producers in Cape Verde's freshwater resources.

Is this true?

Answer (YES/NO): YES